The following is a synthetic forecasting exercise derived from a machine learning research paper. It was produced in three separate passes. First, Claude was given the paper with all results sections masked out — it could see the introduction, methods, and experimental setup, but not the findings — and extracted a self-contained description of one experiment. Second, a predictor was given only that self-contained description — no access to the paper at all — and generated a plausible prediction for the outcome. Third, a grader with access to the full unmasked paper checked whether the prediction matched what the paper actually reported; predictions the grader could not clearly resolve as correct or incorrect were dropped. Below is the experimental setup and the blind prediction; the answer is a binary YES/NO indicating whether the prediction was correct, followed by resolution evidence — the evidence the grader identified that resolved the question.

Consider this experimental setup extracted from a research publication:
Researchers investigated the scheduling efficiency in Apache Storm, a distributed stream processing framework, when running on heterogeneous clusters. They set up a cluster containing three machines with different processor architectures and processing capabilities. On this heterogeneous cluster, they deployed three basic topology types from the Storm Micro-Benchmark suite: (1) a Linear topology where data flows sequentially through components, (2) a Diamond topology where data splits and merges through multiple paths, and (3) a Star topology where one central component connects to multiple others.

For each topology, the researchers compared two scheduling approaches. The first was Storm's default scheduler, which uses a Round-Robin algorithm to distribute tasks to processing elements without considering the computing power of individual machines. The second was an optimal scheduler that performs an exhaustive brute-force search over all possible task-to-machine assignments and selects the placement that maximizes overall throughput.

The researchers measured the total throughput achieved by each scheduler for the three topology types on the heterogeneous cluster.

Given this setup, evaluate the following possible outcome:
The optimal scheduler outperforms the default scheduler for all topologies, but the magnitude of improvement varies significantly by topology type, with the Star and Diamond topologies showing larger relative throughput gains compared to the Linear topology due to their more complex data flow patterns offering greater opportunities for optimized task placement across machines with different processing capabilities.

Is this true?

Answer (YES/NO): NO